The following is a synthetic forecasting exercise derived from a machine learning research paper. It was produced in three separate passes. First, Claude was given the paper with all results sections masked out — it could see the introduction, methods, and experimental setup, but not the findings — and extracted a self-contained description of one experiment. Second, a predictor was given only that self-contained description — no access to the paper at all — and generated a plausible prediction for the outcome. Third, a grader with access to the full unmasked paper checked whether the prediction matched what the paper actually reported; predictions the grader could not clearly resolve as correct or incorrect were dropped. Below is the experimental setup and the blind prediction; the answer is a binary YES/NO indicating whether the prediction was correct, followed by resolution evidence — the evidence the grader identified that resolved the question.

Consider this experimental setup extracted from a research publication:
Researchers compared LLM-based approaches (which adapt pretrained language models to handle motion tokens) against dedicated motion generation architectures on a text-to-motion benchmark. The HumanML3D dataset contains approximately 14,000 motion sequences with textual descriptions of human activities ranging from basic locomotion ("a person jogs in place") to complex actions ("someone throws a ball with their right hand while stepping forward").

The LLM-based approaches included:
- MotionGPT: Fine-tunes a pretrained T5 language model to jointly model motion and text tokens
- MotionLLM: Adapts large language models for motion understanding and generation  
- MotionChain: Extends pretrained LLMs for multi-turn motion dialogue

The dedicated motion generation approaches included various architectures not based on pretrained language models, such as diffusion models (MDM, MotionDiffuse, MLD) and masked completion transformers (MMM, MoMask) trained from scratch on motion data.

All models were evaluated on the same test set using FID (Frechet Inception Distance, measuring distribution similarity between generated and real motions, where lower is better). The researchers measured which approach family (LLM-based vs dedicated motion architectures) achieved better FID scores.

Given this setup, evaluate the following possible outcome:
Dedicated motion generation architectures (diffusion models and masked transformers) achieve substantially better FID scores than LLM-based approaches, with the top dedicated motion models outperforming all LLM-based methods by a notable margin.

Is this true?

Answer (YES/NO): YES